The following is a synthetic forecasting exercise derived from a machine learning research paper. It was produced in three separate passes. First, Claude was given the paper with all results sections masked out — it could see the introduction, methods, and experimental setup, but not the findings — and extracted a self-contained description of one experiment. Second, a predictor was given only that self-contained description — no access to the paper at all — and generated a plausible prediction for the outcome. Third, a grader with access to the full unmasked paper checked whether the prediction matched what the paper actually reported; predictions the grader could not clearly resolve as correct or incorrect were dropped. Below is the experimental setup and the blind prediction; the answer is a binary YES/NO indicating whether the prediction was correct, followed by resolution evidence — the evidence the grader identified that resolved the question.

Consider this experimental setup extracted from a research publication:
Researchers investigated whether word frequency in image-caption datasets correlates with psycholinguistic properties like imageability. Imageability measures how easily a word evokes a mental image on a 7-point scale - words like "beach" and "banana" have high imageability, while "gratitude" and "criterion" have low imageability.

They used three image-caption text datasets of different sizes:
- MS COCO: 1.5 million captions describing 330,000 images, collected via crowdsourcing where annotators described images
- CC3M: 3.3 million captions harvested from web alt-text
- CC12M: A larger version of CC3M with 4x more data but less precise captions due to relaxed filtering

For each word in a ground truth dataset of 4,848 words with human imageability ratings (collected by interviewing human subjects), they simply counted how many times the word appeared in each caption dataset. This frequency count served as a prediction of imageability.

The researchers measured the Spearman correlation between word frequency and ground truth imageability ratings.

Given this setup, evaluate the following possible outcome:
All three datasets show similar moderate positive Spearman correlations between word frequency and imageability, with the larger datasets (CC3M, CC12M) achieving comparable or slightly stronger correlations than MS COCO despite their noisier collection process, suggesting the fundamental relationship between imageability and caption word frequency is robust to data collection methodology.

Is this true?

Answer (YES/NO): NO